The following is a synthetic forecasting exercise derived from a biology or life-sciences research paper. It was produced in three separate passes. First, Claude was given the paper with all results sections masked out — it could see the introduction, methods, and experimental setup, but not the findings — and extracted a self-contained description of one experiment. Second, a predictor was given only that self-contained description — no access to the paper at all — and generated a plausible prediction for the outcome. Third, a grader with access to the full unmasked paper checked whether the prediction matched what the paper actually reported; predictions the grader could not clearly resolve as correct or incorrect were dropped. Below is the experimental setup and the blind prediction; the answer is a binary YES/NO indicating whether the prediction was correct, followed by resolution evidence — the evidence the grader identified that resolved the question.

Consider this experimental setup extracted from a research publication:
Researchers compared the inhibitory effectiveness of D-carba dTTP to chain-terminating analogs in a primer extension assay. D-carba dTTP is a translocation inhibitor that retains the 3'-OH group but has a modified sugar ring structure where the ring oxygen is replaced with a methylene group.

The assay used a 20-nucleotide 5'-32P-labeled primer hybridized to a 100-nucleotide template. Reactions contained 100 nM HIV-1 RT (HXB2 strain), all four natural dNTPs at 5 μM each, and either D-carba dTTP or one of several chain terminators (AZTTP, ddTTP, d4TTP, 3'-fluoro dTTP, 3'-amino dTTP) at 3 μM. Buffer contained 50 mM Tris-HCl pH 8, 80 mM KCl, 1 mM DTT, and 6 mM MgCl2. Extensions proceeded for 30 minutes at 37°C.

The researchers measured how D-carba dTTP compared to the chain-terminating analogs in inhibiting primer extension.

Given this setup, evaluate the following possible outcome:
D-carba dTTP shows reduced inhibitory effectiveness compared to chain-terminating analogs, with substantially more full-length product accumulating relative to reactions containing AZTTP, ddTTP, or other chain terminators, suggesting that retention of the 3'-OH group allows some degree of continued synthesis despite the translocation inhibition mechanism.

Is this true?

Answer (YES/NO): YES